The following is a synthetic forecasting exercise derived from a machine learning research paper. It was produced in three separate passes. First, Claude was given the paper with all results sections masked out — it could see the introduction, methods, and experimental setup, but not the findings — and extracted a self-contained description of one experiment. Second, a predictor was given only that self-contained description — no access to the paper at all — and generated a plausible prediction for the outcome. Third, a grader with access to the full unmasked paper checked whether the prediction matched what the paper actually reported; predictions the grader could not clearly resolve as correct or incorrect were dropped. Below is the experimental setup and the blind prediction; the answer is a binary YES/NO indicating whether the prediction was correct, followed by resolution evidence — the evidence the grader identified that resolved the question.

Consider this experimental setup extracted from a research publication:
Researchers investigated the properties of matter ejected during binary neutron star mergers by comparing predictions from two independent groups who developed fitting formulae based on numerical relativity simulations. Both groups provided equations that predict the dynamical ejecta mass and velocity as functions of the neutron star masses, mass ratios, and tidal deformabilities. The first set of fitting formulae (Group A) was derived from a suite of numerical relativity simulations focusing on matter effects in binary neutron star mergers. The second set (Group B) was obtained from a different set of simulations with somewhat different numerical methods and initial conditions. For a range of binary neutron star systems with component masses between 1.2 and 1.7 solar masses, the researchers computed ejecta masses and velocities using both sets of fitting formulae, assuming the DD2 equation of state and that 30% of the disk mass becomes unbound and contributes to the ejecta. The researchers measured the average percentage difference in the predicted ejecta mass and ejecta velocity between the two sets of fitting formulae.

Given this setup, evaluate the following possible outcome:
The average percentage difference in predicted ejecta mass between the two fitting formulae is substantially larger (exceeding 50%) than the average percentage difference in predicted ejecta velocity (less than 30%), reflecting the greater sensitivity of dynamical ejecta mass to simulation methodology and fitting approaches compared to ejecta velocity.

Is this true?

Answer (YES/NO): NO